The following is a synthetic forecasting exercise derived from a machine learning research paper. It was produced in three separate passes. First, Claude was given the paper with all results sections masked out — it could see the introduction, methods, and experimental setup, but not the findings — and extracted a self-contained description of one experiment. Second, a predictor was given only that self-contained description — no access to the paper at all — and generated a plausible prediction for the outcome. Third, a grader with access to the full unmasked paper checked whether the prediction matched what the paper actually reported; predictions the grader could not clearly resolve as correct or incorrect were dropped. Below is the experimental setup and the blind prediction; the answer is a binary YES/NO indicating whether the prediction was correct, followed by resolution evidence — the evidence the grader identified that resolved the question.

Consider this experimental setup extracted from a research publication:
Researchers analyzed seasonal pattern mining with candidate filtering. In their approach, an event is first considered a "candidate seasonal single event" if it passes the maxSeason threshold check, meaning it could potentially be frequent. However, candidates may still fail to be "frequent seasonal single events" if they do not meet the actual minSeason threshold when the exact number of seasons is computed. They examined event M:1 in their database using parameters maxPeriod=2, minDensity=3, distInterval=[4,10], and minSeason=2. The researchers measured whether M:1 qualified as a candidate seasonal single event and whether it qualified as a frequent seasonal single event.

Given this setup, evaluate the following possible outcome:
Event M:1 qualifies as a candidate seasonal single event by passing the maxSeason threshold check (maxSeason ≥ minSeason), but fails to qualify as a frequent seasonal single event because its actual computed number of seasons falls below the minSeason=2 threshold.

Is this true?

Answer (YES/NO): YES